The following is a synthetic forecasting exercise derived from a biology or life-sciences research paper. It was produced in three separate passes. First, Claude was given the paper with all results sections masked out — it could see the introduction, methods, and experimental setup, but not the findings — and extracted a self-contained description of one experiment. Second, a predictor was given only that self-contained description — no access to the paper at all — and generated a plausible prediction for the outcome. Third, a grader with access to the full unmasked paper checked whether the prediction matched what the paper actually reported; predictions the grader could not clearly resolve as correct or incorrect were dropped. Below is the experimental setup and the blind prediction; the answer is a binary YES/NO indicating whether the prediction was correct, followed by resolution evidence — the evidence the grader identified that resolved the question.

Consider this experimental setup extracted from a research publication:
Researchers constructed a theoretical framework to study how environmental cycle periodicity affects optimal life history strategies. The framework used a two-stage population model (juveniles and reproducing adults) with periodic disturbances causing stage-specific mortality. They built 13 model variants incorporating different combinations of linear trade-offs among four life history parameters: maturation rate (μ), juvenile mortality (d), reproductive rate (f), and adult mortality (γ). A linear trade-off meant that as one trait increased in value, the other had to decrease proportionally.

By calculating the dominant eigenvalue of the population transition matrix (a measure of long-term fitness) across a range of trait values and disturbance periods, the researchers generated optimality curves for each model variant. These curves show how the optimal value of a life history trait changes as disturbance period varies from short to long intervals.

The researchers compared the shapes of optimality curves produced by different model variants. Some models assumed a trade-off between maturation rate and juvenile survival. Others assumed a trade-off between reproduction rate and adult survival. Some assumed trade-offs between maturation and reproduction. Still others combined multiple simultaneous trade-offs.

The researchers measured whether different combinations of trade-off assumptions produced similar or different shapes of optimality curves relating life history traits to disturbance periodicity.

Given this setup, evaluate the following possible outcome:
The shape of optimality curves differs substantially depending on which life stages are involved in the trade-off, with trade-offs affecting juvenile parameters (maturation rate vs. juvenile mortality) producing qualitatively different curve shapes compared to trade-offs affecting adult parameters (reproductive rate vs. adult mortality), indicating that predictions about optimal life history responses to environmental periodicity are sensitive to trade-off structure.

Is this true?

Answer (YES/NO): YES